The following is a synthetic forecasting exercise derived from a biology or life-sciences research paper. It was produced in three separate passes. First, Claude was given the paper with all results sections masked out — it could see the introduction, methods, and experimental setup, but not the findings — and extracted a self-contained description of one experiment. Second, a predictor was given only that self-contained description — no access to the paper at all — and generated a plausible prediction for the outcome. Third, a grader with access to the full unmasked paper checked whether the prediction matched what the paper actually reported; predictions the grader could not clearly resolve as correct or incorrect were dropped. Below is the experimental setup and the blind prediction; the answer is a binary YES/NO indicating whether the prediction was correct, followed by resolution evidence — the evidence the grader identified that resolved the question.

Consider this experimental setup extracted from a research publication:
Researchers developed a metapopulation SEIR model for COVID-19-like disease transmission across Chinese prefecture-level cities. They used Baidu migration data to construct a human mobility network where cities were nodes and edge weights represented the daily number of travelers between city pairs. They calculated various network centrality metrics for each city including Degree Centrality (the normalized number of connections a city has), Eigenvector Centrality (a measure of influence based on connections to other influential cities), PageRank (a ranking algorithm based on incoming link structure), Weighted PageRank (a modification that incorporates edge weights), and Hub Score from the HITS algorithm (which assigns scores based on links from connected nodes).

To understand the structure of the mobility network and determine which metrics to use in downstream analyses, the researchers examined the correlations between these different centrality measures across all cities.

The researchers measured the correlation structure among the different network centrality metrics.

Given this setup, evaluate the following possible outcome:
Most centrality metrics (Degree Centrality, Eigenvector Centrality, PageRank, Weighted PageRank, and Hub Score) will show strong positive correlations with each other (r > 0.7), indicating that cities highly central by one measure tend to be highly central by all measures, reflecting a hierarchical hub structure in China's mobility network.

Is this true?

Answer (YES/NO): NO